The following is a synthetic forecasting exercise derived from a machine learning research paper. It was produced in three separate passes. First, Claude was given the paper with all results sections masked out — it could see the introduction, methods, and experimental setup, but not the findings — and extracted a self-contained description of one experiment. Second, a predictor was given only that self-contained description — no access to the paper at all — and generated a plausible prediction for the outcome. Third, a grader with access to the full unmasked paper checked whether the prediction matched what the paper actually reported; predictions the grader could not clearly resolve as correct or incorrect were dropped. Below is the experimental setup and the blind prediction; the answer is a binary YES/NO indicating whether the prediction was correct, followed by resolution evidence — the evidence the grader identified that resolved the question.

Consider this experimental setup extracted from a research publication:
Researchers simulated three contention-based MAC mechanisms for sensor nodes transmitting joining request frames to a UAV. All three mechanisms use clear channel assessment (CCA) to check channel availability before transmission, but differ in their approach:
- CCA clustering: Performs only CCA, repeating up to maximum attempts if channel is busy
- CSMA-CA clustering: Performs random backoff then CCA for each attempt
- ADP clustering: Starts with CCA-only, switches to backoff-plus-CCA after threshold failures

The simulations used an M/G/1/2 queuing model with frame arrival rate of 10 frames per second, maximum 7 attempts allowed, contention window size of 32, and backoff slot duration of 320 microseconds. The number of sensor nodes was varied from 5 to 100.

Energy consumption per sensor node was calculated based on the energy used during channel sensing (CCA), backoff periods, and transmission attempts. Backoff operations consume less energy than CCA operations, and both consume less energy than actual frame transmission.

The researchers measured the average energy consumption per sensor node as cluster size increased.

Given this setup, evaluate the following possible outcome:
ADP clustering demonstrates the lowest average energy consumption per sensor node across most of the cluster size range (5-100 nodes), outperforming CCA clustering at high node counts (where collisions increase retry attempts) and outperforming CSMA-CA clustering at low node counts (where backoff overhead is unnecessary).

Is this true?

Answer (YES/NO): NO